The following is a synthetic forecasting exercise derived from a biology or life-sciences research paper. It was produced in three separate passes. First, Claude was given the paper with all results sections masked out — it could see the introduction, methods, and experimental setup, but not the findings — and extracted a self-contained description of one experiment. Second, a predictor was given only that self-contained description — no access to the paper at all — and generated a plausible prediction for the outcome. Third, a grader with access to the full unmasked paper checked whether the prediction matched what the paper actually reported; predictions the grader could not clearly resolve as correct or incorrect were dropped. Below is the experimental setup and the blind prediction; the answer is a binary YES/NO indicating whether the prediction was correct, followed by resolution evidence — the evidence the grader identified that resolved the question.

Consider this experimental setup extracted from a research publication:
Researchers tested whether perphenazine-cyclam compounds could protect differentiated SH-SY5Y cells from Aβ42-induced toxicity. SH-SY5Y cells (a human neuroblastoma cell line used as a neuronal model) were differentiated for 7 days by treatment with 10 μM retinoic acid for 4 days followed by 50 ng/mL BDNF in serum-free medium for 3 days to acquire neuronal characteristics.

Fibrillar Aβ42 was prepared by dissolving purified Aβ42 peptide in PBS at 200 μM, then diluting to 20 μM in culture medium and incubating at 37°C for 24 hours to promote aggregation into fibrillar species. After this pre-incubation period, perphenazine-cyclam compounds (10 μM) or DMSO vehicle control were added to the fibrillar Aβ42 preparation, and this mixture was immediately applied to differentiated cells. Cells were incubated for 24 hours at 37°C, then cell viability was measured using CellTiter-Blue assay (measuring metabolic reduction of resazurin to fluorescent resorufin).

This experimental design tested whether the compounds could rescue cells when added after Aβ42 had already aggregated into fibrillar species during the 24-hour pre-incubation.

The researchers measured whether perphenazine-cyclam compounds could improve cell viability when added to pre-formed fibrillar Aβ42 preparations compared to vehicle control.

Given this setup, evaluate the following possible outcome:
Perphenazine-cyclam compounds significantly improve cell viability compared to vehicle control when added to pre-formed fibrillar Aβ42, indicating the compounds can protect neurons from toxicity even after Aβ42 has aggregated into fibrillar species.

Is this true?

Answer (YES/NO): NO